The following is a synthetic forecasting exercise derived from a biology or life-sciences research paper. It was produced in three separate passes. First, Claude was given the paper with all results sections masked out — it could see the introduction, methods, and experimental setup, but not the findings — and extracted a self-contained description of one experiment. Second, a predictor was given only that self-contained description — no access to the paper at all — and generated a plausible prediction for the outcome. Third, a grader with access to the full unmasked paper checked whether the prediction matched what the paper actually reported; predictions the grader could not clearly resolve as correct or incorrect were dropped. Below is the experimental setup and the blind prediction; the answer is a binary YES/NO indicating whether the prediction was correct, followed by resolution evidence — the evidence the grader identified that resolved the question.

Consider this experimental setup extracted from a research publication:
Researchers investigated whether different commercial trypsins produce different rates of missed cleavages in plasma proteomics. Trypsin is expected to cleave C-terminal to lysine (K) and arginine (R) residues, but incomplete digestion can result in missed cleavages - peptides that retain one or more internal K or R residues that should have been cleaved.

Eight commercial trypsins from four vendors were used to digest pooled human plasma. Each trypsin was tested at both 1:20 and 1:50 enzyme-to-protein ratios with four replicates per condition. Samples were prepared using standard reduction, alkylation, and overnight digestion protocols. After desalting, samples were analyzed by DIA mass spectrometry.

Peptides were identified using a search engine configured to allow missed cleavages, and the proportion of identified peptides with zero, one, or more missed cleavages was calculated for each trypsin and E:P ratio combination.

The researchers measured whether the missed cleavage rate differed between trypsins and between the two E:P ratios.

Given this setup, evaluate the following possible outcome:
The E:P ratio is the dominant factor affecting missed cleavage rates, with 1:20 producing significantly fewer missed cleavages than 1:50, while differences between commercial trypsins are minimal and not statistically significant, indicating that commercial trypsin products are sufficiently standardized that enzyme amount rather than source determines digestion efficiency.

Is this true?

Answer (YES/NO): NO